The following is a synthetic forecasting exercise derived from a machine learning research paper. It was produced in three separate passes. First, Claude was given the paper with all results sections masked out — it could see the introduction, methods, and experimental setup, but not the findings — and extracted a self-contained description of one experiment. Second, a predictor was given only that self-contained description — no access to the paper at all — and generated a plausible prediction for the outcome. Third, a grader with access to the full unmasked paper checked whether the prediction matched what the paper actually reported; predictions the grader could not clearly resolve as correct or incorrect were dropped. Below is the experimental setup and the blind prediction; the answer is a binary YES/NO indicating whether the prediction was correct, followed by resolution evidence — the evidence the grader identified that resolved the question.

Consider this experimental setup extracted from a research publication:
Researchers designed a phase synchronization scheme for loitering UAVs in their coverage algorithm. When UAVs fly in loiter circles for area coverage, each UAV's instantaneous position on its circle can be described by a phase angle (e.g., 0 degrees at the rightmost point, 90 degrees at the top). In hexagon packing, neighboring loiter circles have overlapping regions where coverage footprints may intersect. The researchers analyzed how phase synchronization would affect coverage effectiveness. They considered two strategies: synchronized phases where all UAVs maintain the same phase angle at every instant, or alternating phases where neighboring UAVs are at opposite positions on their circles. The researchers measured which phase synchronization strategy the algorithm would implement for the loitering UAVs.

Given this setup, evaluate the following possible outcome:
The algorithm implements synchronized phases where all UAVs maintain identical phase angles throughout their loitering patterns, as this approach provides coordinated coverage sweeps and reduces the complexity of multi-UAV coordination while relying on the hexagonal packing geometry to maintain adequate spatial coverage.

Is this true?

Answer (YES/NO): YES